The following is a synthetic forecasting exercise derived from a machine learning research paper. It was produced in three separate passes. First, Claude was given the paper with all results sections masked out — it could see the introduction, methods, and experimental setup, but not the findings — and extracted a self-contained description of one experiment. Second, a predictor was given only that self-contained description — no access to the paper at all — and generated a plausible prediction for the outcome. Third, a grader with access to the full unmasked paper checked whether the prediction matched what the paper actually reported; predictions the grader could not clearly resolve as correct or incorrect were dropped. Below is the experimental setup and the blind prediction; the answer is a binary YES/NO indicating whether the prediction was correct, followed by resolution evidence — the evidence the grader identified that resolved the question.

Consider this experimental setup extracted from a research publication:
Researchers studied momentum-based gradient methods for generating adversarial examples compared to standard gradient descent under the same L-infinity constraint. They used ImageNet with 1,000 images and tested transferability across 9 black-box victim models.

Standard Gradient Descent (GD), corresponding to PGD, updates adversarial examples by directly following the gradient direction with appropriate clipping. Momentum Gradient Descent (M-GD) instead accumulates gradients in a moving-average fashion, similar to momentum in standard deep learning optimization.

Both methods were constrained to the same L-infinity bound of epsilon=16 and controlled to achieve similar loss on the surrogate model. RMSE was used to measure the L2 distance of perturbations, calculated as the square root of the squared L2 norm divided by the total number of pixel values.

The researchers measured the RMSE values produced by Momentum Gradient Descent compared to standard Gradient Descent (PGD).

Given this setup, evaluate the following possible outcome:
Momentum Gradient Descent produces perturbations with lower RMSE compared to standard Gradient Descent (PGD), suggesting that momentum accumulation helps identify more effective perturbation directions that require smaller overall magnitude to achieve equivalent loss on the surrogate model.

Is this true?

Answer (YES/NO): YES